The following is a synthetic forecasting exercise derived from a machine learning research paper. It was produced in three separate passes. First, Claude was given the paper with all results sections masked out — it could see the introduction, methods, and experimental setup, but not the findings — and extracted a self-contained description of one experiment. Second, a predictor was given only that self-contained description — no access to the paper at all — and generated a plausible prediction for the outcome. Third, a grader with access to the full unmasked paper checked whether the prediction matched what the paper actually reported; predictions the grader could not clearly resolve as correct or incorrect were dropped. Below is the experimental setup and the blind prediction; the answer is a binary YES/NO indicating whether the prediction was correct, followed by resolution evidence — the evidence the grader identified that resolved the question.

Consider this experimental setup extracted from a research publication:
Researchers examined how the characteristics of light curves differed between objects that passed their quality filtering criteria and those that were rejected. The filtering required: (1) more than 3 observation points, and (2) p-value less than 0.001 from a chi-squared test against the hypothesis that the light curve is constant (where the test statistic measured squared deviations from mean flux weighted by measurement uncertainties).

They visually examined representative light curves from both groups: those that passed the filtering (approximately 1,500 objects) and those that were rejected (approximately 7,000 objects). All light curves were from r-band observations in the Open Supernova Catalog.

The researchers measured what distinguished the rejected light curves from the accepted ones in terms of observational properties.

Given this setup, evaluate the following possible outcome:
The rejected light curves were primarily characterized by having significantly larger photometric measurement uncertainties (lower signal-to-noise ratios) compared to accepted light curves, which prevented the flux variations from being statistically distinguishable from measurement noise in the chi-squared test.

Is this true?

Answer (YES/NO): NO